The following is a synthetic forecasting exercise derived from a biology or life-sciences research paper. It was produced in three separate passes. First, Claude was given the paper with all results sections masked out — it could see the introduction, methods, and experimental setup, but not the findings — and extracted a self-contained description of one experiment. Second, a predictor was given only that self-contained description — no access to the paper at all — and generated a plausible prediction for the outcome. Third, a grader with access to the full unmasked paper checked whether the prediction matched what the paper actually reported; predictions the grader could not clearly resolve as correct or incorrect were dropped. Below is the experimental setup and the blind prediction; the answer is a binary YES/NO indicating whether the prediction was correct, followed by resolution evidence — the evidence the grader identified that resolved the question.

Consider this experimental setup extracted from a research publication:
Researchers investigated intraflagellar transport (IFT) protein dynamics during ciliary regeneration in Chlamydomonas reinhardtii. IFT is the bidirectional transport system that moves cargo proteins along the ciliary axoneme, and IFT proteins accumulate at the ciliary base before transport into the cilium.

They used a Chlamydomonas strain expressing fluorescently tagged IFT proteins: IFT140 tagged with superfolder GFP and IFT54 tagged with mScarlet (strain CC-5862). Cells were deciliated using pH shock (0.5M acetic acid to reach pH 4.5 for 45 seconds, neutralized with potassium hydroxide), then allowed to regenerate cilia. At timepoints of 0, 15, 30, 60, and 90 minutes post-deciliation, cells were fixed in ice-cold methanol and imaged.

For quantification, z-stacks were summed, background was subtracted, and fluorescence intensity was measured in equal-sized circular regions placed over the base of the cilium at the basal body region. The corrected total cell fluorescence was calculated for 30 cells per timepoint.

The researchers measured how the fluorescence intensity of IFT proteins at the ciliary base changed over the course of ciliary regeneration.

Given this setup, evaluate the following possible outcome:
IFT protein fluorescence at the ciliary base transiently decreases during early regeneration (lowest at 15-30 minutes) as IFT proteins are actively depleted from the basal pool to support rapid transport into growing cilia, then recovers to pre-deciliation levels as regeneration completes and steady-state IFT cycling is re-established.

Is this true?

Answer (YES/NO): NO